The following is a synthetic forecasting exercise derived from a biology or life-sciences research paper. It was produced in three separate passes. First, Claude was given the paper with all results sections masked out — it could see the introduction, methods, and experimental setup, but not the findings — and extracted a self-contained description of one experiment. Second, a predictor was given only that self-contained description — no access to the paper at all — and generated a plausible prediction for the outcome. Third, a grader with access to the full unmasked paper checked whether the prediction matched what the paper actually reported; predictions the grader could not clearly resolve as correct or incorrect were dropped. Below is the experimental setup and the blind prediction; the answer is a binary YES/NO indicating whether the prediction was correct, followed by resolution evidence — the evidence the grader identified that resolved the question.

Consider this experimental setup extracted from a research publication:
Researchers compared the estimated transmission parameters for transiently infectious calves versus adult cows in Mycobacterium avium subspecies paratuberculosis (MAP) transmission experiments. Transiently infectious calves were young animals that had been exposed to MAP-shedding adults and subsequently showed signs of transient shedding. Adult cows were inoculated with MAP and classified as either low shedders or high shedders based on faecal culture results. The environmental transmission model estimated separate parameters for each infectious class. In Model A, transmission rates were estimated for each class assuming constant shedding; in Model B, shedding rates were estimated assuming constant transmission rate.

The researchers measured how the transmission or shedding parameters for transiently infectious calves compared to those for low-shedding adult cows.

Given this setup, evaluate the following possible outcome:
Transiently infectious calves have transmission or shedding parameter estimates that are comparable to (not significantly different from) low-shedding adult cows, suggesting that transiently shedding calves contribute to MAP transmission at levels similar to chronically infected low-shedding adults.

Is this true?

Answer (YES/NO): YES